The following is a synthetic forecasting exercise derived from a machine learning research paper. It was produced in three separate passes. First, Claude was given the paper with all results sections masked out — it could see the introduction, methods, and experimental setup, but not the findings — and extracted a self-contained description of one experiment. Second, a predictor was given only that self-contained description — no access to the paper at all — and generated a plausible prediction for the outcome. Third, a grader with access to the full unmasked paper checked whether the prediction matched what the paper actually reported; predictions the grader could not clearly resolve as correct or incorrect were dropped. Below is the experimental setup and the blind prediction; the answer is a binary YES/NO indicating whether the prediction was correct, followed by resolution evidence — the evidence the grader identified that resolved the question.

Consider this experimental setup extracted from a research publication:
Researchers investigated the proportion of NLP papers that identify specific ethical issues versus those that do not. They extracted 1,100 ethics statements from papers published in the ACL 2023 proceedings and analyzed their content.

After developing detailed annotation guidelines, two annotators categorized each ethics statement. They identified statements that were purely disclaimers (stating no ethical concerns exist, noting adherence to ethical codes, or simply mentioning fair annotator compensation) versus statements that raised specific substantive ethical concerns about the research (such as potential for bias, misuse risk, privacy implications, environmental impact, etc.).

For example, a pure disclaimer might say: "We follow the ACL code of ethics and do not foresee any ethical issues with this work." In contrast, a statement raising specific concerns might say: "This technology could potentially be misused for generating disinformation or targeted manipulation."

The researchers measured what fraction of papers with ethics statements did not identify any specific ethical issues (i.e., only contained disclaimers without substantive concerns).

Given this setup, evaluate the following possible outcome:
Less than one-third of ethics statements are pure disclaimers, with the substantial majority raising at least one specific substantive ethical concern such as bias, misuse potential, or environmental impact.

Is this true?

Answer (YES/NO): NO